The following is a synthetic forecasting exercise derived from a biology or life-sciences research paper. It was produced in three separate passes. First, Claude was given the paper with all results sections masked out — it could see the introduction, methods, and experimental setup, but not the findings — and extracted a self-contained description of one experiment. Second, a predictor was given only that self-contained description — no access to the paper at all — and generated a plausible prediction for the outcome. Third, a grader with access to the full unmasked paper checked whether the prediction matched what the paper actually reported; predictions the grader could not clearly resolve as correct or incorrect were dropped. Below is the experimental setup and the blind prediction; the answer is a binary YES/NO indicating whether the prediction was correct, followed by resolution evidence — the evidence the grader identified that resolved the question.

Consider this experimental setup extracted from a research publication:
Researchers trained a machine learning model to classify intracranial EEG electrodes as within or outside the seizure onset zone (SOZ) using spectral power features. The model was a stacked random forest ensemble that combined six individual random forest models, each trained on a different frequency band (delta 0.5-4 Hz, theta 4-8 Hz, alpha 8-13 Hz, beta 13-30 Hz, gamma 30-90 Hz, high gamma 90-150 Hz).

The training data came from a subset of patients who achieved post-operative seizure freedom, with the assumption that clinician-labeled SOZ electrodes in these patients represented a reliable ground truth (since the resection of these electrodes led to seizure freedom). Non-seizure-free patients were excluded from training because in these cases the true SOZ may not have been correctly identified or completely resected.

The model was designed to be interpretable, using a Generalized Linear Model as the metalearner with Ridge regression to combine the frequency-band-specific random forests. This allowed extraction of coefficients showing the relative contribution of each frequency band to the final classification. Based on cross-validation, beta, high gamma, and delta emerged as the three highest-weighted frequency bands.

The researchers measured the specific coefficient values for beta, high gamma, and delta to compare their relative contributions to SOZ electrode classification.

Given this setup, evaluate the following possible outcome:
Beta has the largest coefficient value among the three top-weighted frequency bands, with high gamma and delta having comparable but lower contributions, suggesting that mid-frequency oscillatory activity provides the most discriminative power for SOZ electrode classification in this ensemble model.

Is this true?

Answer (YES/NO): YES